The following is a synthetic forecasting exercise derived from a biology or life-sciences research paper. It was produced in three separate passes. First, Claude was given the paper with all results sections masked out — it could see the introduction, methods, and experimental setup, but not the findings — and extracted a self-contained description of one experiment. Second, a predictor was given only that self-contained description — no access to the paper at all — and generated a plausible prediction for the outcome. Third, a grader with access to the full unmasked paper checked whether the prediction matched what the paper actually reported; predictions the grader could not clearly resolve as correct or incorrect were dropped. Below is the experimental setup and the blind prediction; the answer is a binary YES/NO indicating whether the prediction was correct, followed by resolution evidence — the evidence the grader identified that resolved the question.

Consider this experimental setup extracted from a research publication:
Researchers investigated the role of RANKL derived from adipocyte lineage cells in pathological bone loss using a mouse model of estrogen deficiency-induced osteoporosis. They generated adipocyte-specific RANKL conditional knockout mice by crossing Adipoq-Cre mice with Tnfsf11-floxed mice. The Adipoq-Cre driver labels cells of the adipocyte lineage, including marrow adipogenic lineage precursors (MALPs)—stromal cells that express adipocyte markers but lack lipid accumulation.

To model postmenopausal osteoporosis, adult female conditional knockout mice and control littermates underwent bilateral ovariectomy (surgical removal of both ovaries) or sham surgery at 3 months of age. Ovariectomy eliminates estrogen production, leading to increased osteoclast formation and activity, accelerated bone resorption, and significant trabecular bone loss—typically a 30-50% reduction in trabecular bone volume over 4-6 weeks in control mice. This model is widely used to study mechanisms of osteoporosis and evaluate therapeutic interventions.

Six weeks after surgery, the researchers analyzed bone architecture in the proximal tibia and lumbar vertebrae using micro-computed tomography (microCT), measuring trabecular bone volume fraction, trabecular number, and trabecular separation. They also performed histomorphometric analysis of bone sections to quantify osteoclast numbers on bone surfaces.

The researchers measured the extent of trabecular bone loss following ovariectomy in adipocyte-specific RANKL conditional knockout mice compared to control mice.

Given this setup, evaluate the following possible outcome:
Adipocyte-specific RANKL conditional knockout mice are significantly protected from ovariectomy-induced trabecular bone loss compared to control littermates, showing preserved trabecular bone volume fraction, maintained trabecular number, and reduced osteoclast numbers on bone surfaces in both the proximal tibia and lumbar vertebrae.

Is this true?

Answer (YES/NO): NO